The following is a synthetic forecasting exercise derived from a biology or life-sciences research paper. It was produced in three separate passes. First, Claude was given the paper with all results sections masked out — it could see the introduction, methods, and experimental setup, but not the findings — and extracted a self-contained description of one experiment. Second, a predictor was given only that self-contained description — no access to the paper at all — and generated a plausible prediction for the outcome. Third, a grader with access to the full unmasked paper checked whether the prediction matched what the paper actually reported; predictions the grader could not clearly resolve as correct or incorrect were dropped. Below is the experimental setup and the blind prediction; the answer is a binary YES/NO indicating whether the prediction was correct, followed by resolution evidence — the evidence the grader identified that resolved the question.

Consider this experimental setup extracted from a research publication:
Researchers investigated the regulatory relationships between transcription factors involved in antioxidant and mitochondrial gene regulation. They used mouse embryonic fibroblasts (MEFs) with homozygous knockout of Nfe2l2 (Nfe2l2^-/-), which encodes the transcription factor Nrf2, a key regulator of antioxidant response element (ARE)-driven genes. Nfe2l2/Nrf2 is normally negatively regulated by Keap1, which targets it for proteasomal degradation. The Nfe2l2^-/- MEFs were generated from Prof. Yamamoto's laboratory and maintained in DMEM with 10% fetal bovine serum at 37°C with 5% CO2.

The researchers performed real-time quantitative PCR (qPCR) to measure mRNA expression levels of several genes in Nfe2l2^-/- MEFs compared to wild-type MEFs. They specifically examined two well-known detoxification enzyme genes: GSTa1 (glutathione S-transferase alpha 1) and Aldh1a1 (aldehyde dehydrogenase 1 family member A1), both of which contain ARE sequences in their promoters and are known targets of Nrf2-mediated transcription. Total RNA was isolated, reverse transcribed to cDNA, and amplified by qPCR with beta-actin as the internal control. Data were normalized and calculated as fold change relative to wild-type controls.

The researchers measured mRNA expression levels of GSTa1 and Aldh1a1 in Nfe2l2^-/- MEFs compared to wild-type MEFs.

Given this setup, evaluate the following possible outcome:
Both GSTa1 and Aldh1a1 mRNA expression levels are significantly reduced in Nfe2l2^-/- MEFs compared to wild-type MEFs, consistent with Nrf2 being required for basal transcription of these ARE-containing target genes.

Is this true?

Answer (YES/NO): YES